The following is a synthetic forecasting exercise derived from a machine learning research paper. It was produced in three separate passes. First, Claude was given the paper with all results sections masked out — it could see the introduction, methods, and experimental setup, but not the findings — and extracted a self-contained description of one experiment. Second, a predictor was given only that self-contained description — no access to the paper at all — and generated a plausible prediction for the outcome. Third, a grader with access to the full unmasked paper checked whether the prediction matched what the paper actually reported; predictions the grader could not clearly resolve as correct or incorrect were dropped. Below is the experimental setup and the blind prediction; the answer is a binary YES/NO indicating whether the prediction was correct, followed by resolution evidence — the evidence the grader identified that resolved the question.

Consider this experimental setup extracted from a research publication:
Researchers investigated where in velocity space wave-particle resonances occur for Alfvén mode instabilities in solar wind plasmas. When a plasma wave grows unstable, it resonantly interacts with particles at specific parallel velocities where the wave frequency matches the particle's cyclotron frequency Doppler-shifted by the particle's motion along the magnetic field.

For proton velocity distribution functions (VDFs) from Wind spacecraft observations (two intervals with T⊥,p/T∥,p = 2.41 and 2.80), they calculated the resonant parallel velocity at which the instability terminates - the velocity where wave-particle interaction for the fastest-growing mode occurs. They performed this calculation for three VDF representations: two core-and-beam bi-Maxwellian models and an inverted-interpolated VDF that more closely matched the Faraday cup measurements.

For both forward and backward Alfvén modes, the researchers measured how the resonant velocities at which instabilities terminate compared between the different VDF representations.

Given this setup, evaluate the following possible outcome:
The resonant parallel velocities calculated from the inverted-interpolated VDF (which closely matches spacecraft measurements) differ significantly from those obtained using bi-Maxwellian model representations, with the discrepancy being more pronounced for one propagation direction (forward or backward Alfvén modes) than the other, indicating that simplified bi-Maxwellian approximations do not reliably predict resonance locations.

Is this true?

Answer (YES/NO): NO